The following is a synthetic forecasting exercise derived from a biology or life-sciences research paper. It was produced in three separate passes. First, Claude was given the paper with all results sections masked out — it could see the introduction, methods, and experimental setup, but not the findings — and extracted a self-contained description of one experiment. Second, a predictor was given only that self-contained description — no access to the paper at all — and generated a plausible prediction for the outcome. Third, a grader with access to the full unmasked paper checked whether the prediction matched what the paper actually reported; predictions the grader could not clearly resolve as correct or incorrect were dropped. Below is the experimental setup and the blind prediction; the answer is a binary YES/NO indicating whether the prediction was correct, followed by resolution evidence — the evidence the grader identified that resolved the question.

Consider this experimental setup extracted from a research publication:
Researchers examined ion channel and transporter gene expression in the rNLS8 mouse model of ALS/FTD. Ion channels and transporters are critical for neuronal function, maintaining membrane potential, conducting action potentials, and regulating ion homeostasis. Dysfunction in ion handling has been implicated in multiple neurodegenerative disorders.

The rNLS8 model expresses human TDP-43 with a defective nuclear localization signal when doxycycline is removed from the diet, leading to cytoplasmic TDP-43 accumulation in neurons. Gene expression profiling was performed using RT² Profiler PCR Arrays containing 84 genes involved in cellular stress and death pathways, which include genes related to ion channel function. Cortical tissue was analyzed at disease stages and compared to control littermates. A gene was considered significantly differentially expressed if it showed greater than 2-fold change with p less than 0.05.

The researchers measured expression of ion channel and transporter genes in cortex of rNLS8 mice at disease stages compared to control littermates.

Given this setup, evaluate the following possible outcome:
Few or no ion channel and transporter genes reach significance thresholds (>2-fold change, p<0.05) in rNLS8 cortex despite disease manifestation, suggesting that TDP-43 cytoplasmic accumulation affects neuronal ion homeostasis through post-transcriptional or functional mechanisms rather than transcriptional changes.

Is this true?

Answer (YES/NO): YES